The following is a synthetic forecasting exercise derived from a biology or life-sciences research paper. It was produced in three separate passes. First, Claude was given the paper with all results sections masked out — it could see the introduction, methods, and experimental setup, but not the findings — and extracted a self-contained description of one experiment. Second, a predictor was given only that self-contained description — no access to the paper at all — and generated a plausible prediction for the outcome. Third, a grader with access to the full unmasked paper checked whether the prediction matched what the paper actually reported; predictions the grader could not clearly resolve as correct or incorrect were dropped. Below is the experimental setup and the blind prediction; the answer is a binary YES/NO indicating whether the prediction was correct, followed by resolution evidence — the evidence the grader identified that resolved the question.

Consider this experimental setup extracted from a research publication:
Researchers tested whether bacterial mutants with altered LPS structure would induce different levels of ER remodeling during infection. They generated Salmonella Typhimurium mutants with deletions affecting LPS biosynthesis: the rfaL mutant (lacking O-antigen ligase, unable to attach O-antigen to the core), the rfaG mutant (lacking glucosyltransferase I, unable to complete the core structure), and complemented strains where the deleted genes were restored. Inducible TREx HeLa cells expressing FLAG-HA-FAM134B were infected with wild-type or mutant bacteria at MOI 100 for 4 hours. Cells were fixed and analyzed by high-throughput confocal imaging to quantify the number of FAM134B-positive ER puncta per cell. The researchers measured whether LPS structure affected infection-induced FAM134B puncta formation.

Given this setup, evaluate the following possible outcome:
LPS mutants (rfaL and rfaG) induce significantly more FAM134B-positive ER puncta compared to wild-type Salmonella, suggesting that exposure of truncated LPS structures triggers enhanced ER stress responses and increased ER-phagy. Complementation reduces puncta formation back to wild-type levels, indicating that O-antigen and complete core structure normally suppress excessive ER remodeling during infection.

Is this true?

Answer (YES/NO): NO